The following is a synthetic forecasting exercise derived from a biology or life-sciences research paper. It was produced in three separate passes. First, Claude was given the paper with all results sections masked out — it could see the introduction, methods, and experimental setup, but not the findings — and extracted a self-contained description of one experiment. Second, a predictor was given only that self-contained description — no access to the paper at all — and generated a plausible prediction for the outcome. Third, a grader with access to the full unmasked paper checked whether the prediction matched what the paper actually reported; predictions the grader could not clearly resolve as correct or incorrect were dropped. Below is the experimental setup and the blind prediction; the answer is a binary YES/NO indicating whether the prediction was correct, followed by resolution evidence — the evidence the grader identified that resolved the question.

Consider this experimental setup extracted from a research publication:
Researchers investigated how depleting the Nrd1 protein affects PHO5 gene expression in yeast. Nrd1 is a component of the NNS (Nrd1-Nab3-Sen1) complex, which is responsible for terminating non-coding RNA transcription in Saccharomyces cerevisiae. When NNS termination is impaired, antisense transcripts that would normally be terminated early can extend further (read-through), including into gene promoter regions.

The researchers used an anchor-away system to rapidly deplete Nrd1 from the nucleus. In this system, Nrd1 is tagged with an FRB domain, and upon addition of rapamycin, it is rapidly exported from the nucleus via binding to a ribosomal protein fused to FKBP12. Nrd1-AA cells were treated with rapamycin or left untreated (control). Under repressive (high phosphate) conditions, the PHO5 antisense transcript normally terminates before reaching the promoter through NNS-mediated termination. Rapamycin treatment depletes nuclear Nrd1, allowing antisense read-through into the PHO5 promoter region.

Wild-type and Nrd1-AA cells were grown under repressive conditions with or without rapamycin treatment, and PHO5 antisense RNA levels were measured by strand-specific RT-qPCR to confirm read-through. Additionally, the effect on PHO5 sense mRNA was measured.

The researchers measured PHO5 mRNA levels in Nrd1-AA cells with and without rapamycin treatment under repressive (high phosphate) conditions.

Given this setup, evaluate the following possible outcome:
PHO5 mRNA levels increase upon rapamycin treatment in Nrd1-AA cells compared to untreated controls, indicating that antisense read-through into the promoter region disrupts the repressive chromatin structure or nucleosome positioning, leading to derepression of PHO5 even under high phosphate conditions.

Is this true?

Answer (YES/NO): NO